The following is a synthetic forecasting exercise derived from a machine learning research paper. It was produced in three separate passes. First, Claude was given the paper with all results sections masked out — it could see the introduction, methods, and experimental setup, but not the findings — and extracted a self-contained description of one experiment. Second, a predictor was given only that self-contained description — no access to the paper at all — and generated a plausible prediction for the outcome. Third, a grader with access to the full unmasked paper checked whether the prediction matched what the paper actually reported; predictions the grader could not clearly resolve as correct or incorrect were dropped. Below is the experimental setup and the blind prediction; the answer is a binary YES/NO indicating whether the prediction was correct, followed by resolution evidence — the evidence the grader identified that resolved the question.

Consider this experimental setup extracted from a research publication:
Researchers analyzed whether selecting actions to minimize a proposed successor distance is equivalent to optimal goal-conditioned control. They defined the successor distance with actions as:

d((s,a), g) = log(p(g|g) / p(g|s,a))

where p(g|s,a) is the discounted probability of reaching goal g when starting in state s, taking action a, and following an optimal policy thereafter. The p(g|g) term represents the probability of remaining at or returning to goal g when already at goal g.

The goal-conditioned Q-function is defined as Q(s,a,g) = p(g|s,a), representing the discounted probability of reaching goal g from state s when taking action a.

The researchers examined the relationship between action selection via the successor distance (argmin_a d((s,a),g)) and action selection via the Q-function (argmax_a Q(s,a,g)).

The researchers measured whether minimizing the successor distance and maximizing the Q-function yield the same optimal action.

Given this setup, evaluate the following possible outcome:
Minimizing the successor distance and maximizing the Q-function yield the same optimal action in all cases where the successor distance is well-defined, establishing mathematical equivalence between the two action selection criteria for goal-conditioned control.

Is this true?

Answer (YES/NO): YES